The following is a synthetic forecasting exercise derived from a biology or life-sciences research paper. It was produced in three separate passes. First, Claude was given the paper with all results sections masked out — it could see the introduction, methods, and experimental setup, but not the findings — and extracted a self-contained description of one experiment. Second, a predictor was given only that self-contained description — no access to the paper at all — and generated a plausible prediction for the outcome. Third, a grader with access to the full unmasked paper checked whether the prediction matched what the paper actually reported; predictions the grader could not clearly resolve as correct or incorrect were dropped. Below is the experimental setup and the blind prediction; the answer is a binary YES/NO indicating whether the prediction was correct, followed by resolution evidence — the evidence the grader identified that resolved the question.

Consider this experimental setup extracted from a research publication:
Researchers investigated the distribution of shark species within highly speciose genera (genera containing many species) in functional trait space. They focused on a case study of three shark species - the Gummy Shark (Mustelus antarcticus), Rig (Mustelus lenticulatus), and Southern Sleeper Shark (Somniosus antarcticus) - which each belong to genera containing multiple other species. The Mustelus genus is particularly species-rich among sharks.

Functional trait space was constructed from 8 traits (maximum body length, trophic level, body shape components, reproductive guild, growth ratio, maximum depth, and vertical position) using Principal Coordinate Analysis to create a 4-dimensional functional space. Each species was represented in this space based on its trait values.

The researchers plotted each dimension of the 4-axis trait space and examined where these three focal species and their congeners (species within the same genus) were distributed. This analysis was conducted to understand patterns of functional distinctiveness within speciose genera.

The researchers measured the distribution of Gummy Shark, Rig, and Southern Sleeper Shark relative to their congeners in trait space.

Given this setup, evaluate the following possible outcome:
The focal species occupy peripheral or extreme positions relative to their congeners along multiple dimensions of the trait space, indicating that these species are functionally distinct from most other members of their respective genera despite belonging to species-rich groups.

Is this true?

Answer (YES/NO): NO